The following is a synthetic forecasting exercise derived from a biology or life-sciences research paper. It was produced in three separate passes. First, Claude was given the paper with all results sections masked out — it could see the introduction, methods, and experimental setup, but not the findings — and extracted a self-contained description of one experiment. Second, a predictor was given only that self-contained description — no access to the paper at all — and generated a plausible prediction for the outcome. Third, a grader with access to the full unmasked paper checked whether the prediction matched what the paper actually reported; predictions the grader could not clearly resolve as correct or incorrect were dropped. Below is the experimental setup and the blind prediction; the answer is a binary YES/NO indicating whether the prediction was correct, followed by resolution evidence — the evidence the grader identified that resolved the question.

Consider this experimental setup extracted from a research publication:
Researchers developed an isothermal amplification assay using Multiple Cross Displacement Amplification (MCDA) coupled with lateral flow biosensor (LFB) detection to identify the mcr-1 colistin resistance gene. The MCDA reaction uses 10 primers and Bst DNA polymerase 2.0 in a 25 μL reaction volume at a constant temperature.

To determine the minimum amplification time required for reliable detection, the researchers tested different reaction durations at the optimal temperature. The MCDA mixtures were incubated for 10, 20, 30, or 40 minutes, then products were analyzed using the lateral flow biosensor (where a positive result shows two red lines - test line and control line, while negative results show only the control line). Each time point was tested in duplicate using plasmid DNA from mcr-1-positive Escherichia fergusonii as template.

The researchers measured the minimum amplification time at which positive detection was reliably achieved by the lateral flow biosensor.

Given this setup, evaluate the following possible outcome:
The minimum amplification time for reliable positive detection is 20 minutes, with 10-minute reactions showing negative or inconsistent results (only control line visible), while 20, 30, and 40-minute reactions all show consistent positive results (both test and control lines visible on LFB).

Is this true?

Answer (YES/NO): NO